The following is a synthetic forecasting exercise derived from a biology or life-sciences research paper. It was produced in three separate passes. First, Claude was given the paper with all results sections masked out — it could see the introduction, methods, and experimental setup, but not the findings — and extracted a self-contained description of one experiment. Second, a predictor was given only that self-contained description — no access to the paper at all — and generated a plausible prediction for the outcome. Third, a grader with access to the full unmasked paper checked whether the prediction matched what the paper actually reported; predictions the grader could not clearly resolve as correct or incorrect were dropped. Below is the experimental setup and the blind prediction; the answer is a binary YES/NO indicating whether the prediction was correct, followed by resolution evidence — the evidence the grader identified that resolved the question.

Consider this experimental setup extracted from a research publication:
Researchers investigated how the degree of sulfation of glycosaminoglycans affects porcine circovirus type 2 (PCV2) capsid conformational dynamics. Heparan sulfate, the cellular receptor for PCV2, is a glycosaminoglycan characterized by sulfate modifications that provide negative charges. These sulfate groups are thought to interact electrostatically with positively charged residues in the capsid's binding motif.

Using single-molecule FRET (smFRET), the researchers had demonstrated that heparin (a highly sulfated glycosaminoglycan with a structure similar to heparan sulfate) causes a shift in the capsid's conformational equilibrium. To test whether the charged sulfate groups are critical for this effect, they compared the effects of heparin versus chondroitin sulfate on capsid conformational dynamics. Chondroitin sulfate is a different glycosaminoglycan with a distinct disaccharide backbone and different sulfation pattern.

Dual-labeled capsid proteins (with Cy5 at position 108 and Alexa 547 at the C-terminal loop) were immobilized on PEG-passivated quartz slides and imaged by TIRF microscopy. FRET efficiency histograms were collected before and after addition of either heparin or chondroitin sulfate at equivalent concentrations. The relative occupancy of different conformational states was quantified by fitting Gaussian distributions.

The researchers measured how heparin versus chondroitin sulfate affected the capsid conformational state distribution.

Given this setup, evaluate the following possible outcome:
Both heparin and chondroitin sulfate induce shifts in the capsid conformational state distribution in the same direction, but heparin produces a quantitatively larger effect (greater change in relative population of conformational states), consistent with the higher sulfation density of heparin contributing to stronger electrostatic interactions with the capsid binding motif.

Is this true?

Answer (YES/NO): NO